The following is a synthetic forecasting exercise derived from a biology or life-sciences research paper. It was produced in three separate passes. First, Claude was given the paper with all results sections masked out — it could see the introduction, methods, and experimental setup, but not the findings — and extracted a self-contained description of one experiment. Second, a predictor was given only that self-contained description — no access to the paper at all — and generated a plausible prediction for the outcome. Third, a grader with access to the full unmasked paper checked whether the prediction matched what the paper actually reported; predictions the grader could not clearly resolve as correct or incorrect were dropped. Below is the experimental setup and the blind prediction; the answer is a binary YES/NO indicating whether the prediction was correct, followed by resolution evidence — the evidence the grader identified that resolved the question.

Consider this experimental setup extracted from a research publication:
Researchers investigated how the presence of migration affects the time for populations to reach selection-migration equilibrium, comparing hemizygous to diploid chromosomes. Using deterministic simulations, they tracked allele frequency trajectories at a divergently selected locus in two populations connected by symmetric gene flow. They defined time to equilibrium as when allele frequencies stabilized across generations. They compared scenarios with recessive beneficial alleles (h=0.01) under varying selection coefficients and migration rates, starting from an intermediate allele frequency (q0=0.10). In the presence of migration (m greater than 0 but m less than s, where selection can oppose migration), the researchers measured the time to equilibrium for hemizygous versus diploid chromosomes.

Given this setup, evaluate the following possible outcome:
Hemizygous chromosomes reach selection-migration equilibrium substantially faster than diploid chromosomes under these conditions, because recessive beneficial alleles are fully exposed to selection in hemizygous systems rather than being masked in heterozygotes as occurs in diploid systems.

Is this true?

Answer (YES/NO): YES